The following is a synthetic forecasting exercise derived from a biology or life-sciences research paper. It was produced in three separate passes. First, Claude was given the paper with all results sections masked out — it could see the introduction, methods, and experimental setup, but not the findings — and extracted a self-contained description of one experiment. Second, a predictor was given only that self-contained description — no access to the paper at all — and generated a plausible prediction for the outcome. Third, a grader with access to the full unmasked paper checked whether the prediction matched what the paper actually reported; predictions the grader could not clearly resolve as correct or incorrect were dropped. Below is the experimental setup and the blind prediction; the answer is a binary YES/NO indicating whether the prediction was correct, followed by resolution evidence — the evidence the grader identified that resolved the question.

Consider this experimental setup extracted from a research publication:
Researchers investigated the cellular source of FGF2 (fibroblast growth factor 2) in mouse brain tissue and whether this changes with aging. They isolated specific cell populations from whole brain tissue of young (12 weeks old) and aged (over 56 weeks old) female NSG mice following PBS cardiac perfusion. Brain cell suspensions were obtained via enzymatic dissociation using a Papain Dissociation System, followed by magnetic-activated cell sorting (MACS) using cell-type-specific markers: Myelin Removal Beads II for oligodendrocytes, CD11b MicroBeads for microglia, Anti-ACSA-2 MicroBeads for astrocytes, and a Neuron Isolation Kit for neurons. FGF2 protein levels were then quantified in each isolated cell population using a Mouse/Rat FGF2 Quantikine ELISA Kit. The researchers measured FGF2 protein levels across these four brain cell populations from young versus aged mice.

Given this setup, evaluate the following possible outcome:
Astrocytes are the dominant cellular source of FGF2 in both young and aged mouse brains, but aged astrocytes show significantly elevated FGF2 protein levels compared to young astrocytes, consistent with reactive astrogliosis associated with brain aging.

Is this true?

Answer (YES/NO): NO